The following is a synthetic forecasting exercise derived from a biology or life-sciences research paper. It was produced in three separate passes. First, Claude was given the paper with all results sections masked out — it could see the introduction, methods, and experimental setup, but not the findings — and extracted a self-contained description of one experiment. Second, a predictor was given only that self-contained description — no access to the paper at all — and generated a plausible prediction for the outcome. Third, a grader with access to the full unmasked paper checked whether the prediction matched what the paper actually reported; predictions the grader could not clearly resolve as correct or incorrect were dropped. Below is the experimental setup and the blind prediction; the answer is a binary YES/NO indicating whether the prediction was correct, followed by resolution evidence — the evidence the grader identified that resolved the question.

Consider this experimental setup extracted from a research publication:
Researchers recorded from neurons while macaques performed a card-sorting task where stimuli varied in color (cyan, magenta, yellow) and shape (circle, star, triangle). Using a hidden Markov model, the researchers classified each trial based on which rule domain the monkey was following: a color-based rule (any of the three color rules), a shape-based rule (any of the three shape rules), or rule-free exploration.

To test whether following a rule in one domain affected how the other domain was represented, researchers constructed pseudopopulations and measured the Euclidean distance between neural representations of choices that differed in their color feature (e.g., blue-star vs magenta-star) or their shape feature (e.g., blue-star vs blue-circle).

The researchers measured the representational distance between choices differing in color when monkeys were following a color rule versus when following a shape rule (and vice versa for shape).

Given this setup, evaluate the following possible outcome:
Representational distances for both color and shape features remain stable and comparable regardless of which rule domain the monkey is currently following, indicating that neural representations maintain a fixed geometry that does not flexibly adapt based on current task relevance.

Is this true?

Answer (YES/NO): NO